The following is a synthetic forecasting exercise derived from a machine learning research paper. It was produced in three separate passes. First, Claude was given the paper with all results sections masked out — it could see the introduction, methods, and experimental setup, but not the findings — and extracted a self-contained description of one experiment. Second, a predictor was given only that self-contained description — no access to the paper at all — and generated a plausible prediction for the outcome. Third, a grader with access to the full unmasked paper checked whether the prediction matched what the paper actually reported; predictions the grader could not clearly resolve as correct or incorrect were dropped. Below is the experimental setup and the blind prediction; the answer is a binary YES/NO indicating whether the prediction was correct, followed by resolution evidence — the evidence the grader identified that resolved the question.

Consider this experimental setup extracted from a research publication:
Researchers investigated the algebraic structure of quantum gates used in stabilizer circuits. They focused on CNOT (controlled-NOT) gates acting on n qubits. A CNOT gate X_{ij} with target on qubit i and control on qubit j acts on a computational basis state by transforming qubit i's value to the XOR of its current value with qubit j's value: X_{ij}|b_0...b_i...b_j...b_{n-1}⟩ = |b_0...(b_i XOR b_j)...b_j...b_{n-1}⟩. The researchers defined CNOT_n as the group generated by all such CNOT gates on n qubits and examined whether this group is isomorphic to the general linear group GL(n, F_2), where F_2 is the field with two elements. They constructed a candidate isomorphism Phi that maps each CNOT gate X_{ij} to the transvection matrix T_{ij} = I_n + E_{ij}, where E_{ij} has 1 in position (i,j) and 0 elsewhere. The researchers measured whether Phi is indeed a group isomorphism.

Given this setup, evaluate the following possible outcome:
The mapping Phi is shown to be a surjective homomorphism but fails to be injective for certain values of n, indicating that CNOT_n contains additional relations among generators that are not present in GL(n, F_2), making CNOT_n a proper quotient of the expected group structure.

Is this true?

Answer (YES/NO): NO